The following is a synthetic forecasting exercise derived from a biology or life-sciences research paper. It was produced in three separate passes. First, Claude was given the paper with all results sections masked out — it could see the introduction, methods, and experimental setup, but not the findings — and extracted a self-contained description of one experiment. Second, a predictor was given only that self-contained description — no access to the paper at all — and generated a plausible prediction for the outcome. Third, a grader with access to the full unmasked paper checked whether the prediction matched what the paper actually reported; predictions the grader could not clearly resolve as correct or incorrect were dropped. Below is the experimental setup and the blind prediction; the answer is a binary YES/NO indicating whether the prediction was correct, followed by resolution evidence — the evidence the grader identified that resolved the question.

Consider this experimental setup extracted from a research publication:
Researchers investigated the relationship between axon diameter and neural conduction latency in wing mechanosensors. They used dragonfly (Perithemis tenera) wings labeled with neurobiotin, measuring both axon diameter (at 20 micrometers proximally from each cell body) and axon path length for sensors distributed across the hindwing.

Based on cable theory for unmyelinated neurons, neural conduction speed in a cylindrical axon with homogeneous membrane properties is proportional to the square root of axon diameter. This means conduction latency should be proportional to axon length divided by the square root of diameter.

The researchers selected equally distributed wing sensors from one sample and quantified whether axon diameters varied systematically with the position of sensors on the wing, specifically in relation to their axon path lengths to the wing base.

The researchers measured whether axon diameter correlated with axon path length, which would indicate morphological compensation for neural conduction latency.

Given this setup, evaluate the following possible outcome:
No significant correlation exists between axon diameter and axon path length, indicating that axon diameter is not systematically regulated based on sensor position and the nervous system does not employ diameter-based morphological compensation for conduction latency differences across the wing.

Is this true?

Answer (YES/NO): NO